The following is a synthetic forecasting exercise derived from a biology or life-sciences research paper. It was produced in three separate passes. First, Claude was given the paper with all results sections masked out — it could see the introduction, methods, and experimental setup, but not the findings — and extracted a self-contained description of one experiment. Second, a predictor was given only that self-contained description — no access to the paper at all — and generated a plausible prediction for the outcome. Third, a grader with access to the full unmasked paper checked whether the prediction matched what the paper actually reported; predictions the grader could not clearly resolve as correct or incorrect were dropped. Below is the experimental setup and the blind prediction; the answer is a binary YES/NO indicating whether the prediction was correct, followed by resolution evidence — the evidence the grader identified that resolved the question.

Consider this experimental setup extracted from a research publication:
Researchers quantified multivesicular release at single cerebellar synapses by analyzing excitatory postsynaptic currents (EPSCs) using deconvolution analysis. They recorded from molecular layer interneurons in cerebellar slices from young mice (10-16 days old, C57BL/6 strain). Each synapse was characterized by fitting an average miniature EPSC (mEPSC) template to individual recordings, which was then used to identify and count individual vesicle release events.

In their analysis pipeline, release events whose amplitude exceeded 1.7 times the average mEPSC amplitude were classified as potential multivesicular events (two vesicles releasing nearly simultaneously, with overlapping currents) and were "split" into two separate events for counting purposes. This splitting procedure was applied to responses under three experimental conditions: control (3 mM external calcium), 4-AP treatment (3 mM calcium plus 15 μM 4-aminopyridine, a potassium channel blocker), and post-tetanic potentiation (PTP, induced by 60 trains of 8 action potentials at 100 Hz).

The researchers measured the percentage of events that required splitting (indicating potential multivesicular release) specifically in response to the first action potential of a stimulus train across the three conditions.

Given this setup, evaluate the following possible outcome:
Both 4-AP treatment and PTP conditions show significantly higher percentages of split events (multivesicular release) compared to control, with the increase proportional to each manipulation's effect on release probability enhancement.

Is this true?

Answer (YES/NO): NO